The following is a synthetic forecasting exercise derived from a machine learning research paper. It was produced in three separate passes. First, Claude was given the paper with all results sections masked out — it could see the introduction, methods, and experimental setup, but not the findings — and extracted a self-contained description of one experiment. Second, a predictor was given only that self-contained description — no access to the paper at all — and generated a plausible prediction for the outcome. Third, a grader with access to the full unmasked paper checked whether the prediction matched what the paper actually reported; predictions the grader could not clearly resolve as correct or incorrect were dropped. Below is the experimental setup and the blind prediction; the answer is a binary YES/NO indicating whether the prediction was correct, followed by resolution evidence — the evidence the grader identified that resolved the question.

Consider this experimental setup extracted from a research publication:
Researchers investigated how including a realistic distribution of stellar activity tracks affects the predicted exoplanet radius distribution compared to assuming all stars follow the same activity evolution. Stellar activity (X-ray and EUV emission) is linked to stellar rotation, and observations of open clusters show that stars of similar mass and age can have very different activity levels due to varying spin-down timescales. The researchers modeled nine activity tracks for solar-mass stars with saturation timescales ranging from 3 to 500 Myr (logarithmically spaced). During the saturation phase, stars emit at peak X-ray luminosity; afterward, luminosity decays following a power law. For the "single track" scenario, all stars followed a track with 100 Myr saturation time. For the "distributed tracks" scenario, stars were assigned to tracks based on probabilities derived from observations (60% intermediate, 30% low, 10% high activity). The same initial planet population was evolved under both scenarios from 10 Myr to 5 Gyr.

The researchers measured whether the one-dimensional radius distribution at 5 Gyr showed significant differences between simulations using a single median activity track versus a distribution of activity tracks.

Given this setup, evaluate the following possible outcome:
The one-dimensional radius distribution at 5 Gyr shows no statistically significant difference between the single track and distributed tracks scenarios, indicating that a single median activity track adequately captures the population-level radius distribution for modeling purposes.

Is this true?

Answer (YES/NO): YES